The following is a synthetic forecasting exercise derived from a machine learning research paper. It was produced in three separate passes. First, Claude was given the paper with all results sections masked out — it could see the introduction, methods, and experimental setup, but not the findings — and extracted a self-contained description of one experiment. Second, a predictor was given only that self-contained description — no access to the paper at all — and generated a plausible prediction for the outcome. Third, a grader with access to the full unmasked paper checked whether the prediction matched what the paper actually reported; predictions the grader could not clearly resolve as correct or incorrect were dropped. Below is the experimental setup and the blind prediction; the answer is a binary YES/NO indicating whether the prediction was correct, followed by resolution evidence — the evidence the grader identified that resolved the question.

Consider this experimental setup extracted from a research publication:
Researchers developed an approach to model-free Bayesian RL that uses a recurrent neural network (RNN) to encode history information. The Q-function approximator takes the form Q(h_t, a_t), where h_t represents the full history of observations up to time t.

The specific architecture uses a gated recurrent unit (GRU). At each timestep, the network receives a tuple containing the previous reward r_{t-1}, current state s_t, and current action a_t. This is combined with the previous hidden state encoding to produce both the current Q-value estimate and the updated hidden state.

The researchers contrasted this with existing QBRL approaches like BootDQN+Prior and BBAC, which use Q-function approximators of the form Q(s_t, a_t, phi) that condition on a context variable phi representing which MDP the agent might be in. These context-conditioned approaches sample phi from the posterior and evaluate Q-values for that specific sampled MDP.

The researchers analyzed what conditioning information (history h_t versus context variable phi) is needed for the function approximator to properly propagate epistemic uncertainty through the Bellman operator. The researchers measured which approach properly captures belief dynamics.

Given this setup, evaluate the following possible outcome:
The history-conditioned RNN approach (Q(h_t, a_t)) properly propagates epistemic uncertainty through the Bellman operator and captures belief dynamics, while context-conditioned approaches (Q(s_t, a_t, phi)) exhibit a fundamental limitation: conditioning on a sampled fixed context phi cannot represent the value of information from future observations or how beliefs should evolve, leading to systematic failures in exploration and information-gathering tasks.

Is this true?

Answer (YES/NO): YES